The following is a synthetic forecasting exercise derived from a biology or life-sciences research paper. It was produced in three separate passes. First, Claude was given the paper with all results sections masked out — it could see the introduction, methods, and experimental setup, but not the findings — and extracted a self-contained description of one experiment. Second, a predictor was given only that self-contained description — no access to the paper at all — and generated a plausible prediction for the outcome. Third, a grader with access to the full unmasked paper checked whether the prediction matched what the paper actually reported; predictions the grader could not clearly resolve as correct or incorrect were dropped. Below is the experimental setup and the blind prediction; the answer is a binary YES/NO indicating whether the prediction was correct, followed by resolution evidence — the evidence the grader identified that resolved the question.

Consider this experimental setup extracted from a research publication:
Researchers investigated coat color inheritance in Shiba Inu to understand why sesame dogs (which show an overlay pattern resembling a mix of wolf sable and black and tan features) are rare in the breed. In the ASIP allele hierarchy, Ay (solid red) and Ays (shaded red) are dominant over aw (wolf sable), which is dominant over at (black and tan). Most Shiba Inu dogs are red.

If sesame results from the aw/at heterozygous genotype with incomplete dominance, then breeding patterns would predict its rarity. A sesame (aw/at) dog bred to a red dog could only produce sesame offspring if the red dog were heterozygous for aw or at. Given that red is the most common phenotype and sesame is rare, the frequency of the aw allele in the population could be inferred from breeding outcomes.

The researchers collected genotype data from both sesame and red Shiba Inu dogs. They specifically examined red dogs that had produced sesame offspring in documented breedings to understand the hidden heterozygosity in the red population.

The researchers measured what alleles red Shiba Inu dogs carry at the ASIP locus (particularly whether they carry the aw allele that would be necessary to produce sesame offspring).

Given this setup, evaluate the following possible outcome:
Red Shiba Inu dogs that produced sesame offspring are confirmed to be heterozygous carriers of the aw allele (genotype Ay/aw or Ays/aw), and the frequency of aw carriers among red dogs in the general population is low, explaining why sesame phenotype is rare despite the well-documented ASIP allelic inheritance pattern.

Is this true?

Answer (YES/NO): NO